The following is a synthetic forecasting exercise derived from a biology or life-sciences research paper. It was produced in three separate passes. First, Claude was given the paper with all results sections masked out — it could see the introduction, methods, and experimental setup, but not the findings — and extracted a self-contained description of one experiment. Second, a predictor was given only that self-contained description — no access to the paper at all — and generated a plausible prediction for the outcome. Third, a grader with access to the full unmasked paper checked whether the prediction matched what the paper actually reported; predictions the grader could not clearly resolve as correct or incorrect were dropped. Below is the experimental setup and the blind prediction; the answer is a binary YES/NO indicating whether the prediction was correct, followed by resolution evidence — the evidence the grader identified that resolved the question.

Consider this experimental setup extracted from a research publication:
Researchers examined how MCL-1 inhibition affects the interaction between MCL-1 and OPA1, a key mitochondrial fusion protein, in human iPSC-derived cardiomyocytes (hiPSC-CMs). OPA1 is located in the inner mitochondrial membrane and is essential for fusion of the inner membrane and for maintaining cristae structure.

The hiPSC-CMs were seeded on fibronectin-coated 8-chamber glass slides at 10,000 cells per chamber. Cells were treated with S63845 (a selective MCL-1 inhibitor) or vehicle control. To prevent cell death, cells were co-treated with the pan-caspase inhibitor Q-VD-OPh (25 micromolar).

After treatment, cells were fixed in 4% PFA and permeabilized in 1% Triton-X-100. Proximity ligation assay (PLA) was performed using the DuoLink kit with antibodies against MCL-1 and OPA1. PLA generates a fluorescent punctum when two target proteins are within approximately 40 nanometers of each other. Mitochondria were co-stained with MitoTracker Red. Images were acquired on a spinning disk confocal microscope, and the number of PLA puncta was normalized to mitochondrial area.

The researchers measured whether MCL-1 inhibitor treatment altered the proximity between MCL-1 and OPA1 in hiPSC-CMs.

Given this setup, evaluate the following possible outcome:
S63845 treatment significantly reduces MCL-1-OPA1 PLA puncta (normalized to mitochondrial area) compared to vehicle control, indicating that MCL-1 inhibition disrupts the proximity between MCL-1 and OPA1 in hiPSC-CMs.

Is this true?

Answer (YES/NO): NO